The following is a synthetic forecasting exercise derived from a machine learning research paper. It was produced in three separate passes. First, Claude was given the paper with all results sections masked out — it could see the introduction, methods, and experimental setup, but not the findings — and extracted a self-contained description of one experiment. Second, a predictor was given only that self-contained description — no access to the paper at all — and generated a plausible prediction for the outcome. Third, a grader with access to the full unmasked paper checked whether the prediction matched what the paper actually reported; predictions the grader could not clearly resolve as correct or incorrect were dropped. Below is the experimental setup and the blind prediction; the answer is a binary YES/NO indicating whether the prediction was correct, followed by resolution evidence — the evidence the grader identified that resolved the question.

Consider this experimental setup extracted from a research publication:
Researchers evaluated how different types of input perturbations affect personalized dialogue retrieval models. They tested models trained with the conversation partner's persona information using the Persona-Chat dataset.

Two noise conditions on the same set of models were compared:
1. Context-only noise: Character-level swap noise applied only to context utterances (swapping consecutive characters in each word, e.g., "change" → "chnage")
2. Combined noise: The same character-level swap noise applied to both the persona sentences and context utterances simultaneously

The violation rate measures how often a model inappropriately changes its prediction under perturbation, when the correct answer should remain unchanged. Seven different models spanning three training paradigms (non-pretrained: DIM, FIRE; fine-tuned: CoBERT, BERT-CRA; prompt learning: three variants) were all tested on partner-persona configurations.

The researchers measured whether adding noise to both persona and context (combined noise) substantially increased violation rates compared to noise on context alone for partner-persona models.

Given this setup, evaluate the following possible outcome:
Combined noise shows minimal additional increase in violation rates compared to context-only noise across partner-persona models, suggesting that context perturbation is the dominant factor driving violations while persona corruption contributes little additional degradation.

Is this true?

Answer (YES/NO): YES